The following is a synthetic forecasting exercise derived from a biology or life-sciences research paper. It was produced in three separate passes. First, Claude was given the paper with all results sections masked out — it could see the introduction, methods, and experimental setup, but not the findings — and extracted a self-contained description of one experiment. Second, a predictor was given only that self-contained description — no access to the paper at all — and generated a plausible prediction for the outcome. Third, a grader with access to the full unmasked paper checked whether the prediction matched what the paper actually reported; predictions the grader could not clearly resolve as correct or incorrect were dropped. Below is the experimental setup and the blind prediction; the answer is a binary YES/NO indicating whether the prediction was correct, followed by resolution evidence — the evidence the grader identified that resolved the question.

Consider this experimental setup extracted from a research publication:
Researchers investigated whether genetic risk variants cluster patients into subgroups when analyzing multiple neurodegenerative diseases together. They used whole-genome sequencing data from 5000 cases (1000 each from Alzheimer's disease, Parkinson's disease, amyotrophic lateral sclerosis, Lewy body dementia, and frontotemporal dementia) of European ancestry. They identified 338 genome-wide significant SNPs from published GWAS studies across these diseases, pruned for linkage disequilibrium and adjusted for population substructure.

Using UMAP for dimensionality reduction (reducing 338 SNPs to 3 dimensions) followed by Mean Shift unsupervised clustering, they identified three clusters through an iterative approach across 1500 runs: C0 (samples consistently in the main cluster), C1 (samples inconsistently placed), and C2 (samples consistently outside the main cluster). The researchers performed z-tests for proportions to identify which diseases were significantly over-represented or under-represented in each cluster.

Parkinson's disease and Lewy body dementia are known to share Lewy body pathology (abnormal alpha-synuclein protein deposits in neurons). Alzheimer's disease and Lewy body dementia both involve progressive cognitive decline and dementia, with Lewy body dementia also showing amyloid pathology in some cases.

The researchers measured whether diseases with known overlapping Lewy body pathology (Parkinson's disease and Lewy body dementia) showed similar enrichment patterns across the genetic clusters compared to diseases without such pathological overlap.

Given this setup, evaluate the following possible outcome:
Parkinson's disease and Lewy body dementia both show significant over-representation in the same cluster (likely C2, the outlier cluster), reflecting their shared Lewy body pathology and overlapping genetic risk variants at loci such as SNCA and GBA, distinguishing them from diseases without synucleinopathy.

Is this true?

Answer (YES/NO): NO